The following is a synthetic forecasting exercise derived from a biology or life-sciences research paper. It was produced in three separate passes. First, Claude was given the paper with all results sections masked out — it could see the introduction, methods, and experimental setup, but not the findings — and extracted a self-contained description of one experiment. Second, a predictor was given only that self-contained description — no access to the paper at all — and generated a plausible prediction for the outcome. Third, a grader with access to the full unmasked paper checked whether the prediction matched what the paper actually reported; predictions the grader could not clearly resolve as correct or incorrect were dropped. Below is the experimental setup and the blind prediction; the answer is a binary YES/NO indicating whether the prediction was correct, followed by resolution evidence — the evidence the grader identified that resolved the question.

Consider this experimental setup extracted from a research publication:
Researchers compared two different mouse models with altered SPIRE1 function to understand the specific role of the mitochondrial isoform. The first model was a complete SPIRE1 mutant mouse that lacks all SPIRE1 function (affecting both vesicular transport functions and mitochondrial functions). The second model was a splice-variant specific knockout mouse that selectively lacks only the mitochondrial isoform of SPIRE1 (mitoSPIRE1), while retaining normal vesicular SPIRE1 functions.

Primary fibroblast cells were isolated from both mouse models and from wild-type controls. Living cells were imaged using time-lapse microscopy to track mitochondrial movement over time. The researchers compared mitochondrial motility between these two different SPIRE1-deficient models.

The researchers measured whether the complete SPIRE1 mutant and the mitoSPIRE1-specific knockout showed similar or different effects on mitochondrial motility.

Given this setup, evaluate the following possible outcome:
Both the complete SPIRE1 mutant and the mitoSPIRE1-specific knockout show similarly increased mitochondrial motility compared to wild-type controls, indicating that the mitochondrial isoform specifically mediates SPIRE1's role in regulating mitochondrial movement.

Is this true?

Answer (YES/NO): YES